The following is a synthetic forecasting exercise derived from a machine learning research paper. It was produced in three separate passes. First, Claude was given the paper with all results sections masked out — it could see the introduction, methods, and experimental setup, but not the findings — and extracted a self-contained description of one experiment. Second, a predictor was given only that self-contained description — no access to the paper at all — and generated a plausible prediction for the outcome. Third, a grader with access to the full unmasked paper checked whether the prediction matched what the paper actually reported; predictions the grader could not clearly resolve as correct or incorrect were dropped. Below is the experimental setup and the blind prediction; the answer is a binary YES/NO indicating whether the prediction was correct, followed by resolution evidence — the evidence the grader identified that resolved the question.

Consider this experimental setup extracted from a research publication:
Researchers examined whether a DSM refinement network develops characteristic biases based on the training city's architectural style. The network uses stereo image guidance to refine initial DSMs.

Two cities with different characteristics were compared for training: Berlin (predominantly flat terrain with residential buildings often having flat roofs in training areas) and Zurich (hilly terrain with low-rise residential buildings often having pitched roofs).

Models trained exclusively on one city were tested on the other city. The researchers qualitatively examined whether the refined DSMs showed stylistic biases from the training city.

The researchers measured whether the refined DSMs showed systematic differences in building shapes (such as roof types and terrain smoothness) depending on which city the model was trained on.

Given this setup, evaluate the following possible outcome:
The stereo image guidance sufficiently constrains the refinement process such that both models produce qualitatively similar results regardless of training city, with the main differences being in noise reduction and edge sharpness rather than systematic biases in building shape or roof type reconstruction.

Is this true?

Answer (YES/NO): NO